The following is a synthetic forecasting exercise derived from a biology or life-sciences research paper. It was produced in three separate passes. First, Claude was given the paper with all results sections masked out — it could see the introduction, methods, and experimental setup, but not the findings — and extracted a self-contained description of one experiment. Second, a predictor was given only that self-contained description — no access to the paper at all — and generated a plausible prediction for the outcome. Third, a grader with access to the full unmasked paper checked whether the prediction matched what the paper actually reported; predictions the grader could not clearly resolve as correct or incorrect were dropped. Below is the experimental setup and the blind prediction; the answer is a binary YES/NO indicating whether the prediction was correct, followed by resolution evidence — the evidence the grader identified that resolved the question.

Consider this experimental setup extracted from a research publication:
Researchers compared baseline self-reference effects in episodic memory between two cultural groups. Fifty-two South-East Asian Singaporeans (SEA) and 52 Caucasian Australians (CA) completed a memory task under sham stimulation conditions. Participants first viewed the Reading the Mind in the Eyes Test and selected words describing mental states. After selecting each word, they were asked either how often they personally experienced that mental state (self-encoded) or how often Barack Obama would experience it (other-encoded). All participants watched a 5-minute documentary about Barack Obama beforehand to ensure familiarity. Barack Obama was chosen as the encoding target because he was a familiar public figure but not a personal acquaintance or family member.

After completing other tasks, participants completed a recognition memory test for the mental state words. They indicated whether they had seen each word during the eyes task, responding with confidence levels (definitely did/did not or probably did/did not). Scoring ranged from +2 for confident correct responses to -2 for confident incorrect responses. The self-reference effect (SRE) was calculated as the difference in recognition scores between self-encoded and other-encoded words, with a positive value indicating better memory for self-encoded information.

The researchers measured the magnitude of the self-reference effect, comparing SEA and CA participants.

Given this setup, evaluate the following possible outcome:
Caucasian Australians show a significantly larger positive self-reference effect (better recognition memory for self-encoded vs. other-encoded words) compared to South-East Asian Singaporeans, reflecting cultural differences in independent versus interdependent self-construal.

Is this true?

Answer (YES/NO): NO